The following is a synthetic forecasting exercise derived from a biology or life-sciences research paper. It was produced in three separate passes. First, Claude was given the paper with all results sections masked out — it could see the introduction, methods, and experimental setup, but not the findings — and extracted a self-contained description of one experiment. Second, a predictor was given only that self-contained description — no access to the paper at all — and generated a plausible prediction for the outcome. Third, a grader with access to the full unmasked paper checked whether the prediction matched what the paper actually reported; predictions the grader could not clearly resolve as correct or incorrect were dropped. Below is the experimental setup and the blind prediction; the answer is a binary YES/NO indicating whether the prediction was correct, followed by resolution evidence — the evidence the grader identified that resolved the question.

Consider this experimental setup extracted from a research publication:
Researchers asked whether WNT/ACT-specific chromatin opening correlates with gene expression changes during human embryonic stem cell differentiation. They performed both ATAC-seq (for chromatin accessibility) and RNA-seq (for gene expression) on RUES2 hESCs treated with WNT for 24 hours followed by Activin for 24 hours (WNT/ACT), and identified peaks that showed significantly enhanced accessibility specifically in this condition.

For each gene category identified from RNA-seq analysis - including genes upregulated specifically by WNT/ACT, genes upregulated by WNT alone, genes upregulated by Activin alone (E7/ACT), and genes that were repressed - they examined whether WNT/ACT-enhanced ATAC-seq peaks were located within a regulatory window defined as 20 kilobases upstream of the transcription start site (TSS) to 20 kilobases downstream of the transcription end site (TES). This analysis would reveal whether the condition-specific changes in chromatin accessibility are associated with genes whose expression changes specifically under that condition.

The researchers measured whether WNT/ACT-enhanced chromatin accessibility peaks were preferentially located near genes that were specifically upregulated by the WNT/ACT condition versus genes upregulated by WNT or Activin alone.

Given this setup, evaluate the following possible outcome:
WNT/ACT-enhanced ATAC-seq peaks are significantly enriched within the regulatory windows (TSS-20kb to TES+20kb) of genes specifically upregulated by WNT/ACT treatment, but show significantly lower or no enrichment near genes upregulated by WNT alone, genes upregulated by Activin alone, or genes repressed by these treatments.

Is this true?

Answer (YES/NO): YES